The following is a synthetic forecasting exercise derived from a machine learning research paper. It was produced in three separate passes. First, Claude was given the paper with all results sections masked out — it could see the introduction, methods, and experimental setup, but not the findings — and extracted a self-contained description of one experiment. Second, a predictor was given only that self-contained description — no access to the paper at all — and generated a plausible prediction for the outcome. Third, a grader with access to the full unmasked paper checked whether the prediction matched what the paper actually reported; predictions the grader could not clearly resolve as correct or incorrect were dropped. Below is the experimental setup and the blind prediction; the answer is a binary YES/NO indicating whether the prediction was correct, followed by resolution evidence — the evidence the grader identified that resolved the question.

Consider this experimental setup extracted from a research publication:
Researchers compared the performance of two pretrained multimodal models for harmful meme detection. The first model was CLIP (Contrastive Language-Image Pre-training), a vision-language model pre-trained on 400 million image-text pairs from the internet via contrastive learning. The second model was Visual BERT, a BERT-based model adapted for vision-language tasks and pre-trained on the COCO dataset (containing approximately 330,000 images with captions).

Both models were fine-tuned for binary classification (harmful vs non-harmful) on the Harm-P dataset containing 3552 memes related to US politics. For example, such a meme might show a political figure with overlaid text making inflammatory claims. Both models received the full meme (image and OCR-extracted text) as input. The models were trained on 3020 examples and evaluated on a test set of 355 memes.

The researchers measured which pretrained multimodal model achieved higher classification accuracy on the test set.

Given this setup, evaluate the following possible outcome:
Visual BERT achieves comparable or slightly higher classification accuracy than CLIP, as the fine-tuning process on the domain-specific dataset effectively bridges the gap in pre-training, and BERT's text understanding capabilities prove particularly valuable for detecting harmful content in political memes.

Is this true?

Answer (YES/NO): YES